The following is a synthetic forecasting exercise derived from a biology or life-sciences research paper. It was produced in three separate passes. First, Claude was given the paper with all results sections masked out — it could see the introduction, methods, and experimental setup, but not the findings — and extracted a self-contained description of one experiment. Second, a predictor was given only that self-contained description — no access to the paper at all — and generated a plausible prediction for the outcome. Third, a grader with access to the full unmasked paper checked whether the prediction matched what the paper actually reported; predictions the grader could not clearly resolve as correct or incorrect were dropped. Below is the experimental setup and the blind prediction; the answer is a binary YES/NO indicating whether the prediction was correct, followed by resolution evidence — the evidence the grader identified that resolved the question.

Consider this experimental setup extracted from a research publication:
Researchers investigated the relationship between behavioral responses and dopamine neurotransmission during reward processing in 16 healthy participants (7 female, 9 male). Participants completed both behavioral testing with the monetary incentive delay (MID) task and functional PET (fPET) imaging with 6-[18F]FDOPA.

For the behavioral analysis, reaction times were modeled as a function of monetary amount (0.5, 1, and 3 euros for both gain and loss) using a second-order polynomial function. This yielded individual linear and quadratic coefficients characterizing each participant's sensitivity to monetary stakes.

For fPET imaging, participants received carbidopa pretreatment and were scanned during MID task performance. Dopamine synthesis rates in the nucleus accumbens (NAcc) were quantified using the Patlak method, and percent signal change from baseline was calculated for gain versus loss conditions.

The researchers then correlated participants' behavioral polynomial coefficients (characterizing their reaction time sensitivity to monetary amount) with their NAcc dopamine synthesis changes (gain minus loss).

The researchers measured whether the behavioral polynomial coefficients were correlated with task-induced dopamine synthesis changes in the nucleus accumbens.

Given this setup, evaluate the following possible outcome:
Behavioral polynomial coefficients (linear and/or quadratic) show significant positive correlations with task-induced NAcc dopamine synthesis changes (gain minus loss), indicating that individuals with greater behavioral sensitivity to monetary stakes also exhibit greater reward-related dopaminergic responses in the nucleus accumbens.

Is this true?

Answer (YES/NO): NO